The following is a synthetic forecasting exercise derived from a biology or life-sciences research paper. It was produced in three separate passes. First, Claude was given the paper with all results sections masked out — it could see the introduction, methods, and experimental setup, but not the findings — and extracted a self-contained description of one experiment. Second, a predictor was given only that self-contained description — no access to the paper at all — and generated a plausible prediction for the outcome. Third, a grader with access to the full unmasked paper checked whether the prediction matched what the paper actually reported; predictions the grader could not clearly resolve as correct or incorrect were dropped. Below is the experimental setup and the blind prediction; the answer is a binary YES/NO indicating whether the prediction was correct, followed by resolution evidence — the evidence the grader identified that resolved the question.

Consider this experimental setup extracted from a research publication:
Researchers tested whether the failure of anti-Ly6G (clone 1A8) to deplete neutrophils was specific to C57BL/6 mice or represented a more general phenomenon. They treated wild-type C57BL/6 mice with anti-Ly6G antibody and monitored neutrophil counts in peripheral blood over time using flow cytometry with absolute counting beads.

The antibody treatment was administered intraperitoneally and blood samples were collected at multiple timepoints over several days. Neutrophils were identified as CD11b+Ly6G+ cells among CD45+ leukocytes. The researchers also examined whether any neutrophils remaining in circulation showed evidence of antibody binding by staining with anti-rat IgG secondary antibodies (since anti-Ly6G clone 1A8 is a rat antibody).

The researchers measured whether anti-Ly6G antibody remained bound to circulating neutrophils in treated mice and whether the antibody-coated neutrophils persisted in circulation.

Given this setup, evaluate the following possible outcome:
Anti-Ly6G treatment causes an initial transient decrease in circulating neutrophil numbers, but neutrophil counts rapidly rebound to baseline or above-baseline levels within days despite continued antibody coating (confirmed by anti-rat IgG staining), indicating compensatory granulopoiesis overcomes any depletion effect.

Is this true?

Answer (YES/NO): NO